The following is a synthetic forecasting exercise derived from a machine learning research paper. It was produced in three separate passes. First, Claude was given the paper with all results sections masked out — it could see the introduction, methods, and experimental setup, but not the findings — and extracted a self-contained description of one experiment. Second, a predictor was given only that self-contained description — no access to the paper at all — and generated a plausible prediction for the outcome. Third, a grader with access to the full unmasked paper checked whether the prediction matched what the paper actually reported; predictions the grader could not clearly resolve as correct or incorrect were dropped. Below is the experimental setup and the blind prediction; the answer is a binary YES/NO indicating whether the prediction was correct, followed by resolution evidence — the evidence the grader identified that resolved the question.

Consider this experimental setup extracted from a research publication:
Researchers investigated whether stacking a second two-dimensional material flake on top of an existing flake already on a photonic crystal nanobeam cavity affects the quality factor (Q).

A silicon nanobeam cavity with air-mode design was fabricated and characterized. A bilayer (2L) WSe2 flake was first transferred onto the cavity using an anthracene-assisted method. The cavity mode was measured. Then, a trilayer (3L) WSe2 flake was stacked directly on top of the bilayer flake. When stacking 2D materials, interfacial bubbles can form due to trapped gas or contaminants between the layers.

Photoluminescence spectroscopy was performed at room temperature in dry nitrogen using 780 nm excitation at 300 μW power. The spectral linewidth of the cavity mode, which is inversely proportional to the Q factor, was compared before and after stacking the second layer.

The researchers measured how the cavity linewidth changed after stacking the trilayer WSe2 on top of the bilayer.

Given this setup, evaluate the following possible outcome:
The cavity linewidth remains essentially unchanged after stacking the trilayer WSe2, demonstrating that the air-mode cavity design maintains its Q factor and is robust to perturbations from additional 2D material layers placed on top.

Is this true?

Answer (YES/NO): NO